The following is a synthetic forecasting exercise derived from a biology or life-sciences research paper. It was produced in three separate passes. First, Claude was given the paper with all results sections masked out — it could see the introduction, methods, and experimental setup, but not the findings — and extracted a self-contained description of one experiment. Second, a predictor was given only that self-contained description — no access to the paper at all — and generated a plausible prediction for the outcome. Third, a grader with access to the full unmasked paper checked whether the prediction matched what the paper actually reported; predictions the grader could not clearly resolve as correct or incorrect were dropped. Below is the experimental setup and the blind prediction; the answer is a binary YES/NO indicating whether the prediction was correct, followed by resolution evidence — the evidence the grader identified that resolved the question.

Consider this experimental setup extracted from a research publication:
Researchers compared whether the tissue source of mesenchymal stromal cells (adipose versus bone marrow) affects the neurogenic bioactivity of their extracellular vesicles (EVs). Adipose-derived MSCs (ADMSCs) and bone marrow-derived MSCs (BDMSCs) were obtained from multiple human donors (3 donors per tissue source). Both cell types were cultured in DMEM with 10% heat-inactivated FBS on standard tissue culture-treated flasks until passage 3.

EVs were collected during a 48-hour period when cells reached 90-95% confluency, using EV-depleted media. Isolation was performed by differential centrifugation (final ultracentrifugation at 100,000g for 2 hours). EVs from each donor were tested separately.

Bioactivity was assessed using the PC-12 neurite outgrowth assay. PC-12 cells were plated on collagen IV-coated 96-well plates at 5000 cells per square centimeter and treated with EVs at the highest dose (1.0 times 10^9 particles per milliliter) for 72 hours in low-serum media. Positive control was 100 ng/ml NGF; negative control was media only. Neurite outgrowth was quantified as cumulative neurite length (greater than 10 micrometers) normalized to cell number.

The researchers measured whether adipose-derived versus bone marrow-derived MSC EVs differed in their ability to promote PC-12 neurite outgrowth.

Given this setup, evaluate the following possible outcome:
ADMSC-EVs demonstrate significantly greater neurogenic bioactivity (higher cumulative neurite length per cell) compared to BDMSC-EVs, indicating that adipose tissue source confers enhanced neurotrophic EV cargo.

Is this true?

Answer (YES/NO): NO